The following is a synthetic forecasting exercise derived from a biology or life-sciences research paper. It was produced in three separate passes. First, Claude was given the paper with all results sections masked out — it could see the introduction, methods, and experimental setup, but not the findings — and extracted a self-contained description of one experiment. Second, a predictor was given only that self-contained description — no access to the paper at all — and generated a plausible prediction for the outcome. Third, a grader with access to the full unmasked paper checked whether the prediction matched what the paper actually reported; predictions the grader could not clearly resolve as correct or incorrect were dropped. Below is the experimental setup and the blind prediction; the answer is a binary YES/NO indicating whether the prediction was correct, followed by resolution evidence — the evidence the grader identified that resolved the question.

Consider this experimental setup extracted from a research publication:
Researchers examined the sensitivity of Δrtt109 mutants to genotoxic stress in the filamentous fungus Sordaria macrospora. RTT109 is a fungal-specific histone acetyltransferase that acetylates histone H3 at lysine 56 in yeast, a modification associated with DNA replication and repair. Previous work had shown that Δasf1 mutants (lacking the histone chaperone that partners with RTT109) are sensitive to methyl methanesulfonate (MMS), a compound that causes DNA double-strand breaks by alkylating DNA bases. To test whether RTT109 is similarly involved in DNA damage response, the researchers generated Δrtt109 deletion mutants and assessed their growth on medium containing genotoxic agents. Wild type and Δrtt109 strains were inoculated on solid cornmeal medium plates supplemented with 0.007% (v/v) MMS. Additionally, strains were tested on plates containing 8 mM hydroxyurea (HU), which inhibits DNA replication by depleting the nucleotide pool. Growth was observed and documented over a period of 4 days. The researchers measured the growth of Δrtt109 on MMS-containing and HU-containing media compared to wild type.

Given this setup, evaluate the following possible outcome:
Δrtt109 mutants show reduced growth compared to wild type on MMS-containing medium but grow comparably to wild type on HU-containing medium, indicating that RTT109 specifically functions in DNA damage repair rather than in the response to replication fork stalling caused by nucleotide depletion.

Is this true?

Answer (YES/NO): YES